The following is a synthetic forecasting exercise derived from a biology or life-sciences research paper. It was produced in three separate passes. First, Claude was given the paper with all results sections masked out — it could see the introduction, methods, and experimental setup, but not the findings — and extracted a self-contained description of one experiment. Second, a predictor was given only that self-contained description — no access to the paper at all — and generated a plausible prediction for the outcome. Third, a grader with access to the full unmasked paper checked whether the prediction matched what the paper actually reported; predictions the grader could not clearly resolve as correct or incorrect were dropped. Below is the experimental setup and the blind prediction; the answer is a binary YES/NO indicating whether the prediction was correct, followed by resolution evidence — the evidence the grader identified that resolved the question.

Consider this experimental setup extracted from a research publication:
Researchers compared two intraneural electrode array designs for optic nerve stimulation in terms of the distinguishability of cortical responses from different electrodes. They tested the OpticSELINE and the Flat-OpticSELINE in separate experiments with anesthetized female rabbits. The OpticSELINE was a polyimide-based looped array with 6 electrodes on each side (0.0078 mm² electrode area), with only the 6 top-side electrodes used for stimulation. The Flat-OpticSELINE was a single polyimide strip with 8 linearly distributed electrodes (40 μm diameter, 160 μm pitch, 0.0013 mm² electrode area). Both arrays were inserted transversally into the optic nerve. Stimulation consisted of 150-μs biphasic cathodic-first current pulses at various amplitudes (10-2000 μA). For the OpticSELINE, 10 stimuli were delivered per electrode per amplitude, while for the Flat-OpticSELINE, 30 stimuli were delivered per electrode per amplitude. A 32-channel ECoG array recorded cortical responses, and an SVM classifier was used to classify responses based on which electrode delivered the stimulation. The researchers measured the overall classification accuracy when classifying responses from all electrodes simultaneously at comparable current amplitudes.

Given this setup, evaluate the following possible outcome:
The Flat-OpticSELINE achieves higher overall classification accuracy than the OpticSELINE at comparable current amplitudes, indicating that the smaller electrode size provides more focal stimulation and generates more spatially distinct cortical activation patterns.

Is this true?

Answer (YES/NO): NO